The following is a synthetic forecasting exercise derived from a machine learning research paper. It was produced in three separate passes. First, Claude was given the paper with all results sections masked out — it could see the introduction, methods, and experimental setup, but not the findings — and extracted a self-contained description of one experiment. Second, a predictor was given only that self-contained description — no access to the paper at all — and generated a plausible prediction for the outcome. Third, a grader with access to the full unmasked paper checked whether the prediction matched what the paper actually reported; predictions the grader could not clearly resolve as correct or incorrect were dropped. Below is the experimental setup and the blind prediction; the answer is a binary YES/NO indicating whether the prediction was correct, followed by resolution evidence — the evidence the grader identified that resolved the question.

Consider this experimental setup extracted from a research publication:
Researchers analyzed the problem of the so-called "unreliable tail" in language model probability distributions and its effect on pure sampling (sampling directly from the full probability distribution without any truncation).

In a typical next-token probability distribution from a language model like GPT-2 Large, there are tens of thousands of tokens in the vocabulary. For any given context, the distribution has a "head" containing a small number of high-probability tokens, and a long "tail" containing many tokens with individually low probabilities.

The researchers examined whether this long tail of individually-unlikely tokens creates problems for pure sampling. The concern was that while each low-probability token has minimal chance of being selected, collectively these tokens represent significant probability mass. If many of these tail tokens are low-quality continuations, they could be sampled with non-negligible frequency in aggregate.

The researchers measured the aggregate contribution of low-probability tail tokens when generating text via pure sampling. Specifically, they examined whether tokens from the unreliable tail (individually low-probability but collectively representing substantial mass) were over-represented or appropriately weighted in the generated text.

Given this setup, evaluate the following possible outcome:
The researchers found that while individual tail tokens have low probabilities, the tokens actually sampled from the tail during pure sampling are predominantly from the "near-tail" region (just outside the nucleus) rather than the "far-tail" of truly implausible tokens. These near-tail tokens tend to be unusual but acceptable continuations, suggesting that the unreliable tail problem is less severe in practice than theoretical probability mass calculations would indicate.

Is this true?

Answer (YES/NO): NO